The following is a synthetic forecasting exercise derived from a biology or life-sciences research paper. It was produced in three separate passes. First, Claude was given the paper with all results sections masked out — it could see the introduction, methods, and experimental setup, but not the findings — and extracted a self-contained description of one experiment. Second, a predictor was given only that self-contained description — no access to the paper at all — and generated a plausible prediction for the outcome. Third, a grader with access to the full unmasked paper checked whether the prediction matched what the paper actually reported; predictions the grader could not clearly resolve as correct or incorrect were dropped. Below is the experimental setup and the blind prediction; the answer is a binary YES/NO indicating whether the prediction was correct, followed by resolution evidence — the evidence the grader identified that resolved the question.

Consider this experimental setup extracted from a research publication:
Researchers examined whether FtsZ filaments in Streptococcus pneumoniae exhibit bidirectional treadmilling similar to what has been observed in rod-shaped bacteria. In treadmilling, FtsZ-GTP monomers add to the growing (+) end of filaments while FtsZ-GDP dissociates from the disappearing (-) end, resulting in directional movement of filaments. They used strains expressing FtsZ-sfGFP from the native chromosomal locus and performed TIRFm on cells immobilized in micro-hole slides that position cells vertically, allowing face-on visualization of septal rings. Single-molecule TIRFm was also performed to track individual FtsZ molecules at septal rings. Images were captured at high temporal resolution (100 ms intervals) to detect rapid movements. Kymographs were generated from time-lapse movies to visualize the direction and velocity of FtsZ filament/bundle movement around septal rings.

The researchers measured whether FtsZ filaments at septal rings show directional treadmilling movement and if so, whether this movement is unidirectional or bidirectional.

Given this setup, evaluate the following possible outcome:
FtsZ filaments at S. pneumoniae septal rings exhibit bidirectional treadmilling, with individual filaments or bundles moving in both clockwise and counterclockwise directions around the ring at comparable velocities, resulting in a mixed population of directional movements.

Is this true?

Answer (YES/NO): YES